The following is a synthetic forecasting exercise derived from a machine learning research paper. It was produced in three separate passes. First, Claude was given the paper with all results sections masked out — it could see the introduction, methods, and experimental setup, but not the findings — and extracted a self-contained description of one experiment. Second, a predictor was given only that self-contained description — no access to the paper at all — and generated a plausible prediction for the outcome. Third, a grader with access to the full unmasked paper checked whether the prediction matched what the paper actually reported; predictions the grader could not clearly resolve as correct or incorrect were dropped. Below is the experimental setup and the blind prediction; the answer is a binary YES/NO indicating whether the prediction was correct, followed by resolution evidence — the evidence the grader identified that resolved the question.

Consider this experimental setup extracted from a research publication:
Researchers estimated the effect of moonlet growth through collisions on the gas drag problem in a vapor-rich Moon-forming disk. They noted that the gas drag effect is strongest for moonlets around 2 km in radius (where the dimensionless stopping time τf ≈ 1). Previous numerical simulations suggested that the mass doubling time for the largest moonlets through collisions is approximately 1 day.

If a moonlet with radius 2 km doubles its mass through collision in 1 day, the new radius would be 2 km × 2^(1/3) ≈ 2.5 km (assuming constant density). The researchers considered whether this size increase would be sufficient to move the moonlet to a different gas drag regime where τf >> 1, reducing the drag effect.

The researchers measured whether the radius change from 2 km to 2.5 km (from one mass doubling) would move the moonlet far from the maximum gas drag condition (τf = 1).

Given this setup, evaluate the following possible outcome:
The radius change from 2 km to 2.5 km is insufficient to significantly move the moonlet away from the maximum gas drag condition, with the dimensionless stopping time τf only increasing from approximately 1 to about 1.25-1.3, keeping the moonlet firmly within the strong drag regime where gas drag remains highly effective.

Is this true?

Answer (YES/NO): YES